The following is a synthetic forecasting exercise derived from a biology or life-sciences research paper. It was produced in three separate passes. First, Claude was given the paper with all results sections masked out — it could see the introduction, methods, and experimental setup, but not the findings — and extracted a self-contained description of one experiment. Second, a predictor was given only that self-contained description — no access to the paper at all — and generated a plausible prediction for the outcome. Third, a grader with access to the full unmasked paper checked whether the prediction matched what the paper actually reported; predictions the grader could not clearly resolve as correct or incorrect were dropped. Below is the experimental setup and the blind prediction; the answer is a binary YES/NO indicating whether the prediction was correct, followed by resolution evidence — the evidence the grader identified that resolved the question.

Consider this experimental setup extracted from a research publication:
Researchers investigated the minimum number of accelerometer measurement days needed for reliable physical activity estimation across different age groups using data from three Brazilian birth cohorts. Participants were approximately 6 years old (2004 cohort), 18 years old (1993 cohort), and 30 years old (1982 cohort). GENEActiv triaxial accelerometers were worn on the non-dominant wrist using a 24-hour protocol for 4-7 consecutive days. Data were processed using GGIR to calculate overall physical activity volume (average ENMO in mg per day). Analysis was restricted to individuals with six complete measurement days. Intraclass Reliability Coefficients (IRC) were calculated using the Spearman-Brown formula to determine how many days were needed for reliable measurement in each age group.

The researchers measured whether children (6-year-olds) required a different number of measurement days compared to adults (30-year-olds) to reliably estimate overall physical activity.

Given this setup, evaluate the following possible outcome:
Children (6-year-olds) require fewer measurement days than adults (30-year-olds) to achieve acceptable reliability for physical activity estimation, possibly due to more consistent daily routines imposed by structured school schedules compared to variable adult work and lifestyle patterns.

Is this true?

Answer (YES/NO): NO